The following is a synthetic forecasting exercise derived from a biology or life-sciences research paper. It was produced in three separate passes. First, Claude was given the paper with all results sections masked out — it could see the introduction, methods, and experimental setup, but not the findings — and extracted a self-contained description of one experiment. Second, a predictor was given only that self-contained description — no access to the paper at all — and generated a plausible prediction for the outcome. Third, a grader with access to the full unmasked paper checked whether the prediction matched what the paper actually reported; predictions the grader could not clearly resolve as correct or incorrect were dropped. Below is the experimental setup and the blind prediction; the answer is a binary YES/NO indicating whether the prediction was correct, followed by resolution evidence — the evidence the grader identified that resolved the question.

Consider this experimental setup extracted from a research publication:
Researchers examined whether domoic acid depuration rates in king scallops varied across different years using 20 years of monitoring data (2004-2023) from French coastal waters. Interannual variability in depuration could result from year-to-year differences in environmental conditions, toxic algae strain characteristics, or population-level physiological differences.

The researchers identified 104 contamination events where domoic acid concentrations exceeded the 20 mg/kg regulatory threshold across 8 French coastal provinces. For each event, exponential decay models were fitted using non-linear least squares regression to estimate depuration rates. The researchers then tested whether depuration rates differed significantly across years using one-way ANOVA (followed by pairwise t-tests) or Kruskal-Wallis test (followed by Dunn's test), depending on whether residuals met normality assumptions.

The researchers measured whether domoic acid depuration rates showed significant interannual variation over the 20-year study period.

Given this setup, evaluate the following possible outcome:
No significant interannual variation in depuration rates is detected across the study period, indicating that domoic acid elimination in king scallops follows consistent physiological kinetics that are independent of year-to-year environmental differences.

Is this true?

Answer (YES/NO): YES